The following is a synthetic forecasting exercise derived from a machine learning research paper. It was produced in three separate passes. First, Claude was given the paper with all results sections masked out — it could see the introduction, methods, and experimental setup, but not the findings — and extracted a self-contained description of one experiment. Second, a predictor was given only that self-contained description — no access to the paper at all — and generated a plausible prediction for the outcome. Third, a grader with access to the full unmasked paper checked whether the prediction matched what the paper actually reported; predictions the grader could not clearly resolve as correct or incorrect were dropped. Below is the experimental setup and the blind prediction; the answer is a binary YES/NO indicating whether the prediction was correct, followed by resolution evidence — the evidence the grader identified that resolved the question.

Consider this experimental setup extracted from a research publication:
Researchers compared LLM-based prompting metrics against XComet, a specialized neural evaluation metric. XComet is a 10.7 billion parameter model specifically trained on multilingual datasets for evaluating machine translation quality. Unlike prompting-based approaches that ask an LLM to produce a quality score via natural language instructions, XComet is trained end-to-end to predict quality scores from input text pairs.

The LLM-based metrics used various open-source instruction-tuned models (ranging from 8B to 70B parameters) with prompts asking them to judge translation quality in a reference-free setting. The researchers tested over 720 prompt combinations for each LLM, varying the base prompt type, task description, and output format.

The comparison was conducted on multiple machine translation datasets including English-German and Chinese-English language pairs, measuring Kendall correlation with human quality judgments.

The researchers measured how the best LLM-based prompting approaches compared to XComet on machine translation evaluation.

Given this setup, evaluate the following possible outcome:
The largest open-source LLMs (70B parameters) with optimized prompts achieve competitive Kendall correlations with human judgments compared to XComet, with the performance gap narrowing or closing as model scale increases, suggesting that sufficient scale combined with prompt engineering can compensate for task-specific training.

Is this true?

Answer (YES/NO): NO